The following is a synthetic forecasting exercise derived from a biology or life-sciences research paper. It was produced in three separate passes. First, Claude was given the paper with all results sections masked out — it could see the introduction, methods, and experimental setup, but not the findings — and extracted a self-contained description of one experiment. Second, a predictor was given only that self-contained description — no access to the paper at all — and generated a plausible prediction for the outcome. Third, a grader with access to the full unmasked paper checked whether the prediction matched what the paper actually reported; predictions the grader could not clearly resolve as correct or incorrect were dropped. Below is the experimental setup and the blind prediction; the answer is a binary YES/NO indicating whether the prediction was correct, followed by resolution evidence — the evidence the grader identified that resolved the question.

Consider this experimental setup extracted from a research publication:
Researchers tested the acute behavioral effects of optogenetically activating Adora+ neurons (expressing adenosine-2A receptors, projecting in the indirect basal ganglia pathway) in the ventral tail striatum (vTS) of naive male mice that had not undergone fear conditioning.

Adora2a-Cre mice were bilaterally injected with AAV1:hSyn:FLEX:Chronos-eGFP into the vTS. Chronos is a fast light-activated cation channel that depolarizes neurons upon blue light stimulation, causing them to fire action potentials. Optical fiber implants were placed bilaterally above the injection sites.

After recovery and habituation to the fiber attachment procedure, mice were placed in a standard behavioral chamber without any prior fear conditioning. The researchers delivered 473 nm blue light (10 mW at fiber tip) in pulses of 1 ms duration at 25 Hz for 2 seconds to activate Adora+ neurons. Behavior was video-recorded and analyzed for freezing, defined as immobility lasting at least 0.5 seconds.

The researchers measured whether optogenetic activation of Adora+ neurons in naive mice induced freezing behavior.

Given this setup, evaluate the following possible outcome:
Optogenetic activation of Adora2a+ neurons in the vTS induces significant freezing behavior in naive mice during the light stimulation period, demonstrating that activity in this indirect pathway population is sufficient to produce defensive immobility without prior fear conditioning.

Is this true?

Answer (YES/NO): NO